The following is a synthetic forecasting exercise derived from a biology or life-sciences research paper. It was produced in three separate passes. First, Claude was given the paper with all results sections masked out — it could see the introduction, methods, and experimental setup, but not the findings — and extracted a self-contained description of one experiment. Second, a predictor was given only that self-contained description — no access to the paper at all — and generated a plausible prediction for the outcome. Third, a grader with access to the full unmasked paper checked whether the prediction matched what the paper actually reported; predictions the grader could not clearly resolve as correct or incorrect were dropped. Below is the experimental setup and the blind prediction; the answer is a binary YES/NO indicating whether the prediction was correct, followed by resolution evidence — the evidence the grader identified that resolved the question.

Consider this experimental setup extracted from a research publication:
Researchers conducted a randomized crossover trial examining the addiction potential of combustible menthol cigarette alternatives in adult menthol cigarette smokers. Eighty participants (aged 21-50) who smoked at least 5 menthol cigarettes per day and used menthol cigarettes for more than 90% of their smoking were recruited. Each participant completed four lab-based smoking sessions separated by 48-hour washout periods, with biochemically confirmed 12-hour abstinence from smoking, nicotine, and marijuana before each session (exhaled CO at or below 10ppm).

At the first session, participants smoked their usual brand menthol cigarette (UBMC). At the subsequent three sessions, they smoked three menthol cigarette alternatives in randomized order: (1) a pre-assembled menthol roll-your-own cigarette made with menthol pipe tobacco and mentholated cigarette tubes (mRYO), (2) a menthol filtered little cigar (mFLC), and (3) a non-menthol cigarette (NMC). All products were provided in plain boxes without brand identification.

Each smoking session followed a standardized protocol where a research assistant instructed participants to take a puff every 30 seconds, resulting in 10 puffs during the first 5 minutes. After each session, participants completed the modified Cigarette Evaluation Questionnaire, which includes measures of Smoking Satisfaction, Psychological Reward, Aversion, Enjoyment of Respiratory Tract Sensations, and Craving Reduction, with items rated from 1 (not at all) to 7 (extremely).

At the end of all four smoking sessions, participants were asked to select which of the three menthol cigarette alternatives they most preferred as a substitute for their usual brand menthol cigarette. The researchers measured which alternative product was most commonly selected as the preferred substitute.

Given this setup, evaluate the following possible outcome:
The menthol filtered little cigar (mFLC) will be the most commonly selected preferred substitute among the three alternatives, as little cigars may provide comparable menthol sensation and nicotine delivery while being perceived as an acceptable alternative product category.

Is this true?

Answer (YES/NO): NO